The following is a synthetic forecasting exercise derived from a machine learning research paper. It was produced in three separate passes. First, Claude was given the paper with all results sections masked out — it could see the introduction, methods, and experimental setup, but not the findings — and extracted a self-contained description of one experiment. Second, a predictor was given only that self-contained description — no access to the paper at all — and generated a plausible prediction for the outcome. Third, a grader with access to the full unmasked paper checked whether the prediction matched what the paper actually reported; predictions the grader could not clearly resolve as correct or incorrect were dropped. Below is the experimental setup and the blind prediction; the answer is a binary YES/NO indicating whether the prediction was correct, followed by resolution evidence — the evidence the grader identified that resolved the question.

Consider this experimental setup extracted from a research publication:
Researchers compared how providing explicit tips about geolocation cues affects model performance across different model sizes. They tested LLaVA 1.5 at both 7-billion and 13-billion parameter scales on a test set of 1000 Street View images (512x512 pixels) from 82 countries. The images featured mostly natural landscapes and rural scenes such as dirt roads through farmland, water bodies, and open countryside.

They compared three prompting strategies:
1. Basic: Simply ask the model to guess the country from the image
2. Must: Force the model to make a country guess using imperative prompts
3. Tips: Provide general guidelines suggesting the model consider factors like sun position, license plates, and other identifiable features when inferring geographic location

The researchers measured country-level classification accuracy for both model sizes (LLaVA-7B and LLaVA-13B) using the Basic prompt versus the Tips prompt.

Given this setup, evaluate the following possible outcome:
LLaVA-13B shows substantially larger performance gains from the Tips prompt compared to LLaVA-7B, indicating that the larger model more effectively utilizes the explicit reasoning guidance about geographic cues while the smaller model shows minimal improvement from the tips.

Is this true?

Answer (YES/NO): NO